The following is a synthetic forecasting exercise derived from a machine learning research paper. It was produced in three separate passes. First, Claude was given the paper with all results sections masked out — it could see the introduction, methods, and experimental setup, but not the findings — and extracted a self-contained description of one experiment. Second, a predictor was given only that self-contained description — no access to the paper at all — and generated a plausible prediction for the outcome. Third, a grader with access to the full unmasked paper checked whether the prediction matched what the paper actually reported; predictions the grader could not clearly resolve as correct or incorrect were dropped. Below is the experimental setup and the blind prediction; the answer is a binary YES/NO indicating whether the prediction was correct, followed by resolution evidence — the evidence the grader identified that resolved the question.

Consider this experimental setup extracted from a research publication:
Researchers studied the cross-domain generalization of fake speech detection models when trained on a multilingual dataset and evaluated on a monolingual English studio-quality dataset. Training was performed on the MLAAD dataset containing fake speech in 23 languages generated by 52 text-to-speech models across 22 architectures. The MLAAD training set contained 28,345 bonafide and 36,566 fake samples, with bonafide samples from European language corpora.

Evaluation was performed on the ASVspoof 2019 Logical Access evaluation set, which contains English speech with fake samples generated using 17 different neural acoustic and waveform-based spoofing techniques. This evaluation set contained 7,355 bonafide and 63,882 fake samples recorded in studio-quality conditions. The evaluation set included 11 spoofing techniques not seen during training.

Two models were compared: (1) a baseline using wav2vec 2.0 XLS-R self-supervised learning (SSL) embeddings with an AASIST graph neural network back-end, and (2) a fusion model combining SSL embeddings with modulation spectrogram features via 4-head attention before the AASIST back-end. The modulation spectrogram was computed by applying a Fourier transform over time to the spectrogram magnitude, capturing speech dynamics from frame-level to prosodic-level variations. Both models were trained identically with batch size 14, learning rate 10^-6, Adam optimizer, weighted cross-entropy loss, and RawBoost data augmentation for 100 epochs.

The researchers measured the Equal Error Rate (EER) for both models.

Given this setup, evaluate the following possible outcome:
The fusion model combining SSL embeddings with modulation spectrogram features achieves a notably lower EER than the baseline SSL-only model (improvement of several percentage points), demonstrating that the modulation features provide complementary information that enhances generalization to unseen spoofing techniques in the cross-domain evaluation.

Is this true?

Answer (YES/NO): NO